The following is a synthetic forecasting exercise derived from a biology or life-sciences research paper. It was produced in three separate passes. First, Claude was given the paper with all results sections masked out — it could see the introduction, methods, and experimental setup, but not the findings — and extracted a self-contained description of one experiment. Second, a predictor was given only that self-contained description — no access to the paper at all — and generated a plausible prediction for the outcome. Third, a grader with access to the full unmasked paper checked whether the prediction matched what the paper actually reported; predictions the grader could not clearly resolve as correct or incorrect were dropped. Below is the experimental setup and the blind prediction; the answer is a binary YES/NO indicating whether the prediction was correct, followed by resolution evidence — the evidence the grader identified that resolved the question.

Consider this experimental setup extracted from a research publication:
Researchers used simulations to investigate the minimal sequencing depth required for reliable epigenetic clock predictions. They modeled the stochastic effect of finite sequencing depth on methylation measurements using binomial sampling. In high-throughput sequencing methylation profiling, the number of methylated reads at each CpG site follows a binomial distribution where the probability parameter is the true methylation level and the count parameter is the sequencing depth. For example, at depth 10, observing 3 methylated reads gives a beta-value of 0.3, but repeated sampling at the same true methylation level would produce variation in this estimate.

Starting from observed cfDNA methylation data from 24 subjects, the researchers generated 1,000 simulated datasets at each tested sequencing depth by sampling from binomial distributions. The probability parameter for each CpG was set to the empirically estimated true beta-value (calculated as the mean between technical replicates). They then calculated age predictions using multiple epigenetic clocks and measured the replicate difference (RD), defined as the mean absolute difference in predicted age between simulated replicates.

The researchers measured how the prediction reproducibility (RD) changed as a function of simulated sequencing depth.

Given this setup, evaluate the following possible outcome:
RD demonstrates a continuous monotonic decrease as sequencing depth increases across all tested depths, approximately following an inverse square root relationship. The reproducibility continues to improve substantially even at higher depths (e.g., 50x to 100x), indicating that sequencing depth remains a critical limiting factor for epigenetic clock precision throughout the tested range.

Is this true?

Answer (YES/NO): NO